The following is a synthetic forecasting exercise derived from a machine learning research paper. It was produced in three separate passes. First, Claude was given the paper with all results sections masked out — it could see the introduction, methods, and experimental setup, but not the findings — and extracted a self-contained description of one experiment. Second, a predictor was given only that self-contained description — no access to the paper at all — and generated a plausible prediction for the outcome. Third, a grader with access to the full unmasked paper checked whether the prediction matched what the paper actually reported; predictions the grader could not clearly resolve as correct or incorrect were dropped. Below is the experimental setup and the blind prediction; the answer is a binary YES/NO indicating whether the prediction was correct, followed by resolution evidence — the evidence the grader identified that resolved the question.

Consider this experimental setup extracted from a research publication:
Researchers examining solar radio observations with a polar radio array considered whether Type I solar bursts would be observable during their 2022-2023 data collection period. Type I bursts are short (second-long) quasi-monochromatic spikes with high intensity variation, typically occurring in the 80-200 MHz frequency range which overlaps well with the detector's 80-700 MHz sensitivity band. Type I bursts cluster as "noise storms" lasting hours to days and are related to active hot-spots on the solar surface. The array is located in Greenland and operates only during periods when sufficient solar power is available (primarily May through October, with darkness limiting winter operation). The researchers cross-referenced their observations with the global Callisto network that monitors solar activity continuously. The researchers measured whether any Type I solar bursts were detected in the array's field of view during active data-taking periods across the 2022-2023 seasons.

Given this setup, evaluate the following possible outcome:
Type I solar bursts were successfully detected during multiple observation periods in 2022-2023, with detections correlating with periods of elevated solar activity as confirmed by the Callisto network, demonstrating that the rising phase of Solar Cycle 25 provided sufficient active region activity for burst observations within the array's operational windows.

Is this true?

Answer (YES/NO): NO